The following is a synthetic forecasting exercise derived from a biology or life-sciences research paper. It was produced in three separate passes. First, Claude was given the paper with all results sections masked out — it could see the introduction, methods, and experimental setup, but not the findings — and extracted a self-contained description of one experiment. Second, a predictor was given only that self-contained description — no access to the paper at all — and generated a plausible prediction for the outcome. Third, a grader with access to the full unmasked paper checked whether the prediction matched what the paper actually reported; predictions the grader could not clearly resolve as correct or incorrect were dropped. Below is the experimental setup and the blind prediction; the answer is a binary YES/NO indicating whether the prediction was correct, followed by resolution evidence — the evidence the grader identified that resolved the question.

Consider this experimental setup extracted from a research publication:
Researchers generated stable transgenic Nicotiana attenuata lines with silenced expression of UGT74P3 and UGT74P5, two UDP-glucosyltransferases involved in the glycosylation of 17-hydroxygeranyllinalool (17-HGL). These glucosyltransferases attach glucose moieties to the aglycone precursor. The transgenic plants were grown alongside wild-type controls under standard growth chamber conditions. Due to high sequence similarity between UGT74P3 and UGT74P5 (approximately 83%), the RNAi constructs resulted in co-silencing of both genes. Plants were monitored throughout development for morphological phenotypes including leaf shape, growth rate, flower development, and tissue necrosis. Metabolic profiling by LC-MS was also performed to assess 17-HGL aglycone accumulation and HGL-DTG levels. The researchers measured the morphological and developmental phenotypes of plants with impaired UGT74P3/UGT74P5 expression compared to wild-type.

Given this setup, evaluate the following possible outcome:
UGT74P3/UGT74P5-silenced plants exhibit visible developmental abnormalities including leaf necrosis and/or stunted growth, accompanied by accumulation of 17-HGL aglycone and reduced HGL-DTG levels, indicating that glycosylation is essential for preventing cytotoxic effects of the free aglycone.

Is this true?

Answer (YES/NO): NO